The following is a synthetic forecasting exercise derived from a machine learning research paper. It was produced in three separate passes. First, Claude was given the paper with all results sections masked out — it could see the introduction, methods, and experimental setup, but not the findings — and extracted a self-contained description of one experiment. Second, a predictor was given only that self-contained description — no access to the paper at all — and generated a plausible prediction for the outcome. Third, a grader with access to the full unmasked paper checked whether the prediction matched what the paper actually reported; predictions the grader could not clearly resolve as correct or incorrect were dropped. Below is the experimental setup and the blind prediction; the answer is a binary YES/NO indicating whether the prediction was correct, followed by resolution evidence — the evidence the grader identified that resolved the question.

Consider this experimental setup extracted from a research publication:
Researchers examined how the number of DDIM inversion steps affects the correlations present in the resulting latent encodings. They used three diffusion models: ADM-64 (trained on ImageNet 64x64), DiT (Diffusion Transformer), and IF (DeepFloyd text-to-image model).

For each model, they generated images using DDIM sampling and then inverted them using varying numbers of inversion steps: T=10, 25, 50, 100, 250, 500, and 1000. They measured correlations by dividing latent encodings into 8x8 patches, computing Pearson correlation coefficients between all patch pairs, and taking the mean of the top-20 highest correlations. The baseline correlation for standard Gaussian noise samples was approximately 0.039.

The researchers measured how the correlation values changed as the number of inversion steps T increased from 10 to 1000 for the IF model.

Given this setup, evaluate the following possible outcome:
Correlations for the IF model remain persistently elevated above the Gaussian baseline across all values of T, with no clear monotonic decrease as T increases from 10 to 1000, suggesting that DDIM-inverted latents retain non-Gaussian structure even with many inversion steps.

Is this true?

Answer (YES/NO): NO